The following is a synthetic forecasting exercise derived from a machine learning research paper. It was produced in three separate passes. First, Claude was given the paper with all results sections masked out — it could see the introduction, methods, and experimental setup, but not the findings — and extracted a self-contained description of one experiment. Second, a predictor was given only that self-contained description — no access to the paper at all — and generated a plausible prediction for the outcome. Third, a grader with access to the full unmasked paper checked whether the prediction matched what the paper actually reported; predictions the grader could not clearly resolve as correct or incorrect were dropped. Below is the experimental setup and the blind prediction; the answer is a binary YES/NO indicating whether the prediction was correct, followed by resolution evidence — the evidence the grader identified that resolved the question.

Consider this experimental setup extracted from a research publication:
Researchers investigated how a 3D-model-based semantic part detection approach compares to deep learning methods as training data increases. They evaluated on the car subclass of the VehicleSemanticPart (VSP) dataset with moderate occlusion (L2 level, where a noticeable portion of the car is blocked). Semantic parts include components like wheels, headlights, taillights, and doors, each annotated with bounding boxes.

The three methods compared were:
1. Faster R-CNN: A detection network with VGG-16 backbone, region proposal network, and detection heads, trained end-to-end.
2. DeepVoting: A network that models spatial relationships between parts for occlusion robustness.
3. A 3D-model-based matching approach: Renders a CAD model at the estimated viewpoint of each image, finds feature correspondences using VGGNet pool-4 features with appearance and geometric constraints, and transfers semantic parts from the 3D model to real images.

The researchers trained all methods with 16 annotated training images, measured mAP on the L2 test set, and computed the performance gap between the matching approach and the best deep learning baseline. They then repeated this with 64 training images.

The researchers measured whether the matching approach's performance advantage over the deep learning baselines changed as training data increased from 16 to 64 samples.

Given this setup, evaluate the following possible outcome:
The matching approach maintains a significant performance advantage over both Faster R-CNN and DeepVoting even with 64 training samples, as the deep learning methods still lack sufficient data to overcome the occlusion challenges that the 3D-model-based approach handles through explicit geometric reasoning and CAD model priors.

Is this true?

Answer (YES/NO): NO